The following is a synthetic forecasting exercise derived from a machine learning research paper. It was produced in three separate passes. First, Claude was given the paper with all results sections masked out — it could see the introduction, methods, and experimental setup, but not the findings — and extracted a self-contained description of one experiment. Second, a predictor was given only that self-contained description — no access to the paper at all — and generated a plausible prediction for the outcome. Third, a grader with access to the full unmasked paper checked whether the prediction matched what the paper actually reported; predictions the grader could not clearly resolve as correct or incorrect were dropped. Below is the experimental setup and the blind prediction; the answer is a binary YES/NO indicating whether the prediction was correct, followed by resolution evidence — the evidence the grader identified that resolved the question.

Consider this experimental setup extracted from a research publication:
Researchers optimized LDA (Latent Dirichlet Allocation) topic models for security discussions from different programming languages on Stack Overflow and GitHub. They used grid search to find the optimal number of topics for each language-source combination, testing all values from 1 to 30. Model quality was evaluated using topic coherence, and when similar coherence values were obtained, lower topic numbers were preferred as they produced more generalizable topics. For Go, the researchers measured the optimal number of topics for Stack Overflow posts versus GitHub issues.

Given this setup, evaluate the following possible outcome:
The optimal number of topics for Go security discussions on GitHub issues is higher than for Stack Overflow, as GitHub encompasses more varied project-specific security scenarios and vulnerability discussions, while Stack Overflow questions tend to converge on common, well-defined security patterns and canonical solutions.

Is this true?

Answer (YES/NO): YES